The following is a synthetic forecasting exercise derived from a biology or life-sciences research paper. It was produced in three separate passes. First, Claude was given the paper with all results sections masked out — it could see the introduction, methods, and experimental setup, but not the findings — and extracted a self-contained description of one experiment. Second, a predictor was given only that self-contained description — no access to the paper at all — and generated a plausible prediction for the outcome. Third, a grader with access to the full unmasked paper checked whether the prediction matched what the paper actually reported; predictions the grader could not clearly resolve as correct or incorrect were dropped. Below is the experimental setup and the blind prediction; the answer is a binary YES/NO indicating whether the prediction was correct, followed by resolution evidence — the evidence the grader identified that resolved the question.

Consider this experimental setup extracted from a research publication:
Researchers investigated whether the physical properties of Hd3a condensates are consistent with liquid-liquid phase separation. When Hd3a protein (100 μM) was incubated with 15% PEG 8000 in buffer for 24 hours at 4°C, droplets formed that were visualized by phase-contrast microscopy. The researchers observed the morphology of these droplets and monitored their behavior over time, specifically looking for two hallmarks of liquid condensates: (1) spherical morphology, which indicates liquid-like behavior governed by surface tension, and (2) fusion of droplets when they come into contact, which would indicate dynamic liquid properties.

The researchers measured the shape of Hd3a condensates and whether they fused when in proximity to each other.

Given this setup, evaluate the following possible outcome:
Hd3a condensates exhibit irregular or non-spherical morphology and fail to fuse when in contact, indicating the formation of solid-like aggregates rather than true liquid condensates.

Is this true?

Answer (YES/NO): NO